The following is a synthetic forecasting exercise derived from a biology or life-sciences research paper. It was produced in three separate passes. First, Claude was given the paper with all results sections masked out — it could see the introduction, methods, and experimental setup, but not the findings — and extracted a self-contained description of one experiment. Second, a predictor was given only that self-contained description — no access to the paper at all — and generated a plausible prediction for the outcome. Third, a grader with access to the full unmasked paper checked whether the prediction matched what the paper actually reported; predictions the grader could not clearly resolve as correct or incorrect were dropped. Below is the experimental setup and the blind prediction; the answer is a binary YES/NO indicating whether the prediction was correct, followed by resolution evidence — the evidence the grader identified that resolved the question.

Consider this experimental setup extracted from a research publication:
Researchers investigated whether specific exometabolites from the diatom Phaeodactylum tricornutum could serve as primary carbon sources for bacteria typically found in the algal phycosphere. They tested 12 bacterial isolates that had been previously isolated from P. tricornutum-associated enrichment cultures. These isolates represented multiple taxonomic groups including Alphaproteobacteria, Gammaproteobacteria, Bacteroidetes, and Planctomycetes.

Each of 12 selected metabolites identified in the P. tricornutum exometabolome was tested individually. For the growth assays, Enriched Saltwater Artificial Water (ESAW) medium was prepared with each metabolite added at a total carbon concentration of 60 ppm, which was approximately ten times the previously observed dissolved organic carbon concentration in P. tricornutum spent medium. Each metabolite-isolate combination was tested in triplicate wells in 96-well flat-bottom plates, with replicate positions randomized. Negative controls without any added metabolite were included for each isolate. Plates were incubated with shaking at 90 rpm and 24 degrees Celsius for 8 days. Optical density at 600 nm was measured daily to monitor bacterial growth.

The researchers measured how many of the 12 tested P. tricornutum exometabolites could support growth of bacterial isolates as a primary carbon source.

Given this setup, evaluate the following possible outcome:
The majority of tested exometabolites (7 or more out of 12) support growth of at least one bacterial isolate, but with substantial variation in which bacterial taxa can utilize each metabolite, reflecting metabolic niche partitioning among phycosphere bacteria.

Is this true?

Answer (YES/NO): NO